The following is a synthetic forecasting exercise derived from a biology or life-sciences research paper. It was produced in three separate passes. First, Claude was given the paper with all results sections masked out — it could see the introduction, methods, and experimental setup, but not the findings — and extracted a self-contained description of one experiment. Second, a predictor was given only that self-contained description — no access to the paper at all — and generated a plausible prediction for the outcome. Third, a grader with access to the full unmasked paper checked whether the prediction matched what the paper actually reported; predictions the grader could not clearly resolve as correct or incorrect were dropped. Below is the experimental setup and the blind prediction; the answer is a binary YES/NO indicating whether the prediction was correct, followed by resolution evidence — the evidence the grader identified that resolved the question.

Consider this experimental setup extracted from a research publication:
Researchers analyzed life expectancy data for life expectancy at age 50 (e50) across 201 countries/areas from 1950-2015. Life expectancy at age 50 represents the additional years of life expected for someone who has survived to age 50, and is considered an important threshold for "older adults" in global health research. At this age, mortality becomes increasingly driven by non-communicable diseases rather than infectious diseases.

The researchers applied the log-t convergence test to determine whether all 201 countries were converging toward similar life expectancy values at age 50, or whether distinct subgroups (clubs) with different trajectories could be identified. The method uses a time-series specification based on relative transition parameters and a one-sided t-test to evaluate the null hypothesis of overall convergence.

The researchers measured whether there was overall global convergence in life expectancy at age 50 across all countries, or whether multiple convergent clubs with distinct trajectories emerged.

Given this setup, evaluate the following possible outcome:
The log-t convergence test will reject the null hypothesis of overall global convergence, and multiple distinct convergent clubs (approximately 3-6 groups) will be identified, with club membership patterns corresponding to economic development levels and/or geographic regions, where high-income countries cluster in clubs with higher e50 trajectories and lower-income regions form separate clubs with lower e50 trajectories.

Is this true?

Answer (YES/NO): NO